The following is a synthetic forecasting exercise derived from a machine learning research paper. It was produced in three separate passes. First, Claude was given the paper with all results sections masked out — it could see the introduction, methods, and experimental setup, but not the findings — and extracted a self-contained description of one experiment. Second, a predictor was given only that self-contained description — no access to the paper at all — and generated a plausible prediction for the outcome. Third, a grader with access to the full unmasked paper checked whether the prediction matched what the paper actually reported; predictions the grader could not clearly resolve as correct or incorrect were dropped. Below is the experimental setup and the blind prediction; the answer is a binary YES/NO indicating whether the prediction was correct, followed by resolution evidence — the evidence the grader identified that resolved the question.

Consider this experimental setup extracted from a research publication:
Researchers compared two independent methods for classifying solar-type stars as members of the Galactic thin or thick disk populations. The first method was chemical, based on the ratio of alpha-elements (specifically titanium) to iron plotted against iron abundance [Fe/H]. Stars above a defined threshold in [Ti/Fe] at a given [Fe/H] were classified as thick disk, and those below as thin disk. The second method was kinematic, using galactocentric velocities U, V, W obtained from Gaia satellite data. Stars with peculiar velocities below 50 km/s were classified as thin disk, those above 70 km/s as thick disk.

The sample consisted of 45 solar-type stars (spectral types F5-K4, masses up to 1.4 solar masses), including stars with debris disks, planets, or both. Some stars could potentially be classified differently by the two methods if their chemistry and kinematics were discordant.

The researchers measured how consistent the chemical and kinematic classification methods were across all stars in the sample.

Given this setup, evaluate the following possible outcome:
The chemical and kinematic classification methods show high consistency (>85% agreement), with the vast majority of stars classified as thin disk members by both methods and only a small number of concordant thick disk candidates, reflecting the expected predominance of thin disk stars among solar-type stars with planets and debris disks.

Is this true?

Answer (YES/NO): YES